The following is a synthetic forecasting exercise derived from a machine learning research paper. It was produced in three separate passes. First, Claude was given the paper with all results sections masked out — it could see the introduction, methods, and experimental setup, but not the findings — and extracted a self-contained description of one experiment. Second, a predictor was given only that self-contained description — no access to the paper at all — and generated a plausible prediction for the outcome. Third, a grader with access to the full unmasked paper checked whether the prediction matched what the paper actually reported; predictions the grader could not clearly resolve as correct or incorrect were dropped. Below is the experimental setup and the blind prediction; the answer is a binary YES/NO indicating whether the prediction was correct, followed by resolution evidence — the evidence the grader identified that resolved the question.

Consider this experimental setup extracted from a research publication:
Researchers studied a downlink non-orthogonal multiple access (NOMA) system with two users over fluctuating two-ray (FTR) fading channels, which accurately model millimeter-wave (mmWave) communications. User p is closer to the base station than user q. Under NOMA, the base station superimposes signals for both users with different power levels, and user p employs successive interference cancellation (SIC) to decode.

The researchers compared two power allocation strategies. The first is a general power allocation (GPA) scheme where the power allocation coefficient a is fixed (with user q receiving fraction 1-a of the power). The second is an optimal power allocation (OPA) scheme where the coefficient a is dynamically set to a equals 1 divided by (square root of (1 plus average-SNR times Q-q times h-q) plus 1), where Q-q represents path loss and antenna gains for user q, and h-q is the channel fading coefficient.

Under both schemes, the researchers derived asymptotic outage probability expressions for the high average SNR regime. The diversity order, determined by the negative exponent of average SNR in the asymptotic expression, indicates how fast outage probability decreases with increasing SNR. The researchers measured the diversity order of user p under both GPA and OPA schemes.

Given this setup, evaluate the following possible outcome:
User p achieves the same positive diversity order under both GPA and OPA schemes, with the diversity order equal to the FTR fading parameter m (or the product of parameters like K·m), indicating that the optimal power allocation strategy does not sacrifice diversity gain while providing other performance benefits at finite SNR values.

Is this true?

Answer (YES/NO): NO